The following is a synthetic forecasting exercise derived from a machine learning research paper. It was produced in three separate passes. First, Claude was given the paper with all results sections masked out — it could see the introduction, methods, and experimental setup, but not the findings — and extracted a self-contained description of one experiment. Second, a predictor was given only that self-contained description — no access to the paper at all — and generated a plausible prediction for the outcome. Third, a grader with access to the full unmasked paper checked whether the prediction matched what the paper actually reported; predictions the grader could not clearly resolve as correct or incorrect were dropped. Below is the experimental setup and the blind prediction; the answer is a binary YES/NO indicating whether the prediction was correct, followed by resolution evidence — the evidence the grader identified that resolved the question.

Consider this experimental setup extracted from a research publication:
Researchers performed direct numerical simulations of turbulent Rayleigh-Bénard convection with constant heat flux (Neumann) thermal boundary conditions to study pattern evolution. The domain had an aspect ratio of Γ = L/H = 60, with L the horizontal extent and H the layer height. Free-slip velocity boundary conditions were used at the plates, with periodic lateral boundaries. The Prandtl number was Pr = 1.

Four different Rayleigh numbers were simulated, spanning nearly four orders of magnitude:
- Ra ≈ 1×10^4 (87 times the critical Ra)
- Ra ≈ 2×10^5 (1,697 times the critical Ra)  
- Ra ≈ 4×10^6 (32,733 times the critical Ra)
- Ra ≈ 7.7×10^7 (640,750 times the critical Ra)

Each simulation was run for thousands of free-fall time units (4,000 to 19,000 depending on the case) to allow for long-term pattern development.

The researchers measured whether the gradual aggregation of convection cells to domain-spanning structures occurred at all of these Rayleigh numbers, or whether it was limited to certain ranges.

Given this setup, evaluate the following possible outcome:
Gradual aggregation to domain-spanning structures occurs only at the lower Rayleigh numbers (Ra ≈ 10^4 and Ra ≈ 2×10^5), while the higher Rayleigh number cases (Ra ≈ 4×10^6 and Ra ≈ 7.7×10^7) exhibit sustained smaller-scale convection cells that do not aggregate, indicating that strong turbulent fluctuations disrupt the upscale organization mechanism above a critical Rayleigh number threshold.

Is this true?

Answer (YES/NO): NO